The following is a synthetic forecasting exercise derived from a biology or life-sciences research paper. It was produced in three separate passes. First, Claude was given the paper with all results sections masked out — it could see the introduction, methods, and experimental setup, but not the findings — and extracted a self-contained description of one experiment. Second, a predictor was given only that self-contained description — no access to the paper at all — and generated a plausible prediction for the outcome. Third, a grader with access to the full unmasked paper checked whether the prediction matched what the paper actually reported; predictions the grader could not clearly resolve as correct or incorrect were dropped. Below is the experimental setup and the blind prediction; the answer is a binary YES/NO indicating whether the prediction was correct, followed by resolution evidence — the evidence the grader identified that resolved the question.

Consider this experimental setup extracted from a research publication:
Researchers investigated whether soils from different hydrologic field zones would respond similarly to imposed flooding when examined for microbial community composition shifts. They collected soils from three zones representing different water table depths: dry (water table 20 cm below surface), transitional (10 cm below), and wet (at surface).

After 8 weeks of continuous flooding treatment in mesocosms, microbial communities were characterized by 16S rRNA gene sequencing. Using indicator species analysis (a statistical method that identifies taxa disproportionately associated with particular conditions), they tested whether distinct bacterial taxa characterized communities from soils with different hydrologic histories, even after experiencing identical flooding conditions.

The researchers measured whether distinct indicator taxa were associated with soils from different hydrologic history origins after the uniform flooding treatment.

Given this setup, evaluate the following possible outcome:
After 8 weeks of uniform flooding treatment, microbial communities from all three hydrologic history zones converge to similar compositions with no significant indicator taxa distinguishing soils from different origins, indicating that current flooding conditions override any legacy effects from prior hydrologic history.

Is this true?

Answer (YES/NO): NO